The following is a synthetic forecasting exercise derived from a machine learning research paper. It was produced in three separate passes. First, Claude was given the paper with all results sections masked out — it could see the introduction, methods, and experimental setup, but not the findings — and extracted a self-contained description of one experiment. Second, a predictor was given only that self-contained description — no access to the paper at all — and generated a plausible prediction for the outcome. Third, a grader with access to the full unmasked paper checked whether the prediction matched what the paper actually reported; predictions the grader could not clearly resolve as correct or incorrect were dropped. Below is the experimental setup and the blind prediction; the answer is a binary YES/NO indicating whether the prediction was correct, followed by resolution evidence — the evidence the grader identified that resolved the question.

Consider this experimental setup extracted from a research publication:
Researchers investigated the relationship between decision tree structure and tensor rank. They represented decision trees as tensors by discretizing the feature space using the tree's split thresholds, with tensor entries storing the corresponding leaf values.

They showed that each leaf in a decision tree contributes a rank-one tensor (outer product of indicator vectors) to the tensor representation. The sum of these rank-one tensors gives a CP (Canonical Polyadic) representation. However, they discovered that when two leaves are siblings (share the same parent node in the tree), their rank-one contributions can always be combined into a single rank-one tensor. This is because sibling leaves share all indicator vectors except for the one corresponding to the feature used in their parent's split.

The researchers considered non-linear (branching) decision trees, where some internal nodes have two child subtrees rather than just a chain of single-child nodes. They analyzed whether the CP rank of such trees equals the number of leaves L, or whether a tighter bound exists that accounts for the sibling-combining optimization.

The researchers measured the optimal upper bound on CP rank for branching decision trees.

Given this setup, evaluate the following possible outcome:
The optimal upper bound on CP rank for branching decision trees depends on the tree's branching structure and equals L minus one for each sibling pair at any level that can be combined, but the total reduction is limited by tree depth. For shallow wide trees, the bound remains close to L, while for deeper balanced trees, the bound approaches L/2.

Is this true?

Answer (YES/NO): NO